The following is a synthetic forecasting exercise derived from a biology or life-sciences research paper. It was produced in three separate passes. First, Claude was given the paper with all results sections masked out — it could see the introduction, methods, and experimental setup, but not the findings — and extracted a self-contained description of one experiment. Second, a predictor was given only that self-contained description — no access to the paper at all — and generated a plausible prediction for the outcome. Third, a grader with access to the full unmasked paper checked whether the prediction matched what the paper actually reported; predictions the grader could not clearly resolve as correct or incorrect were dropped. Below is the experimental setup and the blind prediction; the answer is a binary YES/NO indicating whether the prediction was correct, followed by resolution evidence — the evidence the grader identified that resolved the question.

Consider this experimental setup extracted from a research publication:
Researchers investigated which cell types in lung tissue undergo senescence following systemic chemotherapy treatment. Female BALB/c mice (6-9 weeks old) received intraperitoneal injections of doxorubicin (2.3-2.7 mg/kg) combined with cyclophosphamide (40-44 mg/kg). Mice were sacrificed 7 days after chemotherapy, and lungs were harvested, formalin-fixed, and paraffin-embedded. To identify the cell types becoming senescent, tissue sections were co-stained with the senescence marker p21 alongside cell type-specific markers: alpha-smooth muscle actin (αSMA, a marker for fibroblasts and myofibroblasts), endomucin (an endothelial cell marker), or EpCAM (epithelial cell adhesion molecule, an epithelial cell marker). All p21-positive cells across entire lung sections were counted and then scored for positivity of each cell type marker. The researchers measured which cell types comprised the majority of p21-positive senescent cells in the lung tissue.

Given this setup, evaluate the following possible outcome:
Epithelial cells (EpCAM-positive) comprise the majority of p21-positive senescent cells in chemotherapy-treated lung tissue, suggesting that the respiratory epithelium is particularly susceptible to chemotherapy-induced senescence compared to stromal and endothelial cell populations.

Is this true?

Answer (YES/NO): NO